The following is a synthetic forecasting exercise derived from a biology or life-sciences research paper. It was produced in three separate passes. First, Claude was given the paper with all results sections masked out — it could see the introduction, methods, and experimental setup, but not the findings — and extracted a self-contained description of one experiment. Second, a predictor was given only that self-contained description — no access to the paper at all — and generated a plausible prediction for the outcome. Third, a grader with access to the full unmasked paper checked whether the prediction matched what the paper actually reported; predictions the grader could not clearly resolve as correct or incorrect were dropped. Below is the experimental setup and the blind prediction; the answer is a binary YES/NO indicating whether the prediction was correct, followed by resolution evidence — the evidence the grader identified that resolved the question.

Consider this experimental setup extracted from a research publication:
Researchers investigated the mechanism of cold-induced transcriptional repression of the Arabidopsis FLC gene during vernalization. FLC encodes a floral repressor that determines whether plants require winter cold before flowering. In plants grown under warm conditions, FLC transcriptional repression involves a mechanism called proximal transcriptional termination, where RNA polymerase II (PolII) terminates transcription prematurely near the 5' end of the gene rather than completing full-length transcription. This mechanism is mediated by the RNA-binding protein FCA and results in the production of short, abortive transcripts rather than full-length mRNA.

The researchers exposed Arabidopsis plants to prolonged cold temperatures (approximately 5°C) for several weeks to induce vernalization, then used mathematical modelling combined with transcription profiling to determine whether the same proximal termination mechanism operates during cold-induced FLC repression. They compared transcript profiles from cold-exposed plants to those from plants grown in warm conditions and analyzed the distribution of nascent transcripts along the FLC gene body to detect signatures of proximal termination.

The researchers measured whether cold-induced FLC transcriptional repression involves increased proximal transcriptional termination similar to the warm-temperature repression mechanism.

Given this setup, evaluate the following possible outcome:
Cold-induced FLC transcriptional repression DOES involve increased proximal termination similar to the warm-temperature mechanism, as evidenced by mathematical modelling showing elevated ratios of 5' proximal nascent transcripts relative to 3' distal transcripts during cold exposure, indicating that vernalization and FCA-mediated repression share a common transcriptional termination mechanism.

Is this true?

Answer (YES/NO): NO